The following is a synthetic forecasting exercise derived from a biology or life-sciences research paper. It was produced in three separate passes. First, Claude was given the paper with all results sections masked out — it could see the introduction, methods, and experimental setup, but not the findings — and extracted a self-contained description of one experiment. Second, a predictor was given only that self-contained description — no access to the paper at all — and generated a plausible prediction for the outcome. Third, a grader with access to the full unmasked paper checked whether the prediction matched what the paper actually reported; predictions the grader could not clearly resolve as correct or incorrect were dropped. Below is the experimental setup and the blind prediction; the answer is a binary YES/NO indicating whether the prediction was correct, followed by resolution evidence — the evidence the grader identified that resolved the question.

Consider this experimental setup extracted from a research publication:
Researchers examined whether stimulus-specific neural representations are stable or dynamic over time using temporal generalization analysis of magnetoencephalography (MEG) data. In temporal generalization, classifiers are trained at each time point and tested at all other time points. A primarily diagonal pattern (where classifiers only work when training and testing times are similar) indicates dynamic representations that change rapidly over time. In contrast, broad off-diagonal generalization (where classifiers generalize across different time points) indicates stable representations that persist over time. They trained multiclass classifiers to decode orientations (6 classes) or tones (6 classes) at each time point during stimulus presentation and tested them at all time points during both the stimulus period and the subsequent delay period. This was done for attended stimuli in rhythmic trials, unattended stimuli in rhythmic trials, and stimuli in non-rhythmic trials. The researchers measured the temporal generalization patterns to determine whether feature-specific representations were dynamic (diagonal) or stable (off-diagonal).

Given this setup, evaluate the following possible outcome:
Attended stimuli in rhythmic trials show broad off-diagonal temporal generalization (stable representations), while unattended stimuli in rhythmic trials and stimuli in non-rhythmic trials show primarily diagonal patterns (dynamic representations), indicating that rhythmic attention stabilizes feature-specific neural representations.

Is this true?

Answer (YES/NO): NO